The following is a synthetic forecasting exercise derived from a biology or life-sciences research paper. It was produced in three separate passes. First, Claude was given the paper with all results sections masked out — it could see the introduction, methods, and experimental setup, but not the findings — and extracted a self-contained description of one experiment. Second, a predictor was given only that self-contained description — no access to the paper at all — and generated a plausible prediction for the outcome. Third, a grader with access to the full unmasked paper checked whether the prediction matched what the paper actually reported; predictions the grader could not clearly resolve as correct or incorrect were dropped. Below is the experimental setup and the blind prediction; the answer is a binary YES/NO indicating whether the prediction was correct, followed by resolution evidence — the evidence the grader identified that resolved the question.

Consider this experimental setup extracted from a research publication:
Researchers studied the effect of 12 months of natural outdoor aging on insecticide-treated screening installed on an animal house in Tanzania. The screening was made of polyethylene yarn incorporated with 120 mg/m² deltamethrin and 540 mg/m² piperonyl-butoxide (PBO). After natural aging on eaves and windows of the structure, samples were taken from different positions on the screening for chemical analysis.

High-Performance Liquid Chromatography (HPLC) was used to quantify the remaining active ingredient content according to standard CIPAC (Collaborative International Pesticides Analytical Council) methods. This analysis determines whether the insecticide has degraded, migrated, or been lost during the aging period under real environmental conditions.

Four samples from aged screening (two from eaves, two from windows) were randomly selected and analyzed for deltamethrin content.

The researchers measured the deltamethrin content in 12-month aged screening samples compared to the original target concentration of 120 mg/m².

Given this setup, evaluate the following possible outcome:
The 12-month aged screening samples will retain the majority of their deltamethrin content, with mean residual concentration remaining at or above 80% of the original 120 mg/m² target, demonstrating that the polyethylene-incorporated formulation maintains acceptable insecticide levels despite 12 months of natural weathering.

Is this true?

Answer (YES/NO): NO